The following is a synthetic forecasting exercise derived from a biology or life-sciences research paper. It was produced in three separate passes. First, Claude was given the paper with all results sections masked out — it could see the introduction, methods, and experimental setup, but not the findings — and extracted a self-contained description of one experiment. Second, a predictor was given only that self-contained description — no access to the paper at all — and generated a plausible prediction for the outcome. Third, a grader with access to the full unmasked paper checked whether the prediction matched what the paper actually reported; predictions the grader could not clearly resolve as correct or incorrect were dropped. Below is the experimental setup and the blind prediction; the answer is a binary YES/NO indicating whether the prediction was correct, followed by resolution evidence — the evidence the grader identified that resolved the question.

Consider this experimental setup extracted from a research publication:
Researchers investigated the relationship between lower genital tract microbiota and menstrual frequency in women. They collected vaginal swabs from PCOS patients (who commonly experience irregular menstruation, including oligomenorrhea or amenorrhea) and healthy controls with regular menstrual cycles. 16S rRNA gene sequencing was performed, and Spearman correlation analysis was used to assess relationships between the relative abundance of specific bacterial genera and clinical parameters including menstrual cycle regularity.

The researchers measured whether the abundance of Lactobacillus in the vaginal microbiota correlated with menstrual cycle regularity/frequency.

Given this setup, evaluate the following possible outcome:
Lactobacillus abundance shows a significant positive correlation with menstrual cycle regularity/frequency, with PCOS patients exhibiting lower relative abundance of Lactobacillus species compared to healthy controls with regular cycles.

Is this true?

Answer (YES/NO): YES